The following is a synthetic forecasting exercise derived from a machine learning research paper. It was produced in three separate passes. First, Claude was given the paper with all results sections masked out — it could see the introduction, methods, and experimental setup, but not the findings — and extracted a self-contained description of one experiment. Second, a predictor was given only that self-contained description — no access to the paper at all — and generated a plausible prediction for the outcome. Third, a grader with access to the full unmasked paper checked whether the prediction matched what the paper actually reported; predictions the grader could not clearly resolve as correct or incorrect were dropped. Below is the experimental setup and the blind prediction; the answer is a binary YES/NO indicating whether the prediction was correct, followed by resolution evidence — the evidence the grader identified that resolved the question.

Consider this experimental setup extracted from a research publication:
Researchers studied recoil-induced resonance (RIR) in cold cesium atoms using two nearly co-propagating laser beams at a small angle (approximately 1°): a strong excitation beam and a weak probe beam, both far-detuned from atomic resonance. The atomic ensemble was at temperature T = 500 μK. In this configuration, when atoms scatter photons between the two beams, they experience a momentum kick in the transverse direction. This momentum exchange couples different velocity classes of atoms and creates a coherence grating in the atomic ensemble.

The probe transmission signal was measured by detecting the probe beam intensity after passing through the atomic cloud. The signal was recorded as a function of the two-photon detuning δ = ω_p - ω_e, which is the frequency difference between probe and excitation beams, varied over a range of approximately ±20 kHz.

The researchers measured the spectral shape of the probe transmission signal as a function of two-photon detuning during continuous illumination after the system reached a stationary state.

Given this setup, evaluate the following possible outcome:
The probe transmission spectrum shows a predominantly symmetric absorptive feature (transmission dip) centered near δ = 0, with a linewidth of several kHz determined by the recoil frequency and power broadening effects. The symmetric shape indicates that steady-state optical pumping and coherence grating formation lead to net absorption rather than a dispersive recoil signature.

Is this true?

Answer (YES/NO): NO